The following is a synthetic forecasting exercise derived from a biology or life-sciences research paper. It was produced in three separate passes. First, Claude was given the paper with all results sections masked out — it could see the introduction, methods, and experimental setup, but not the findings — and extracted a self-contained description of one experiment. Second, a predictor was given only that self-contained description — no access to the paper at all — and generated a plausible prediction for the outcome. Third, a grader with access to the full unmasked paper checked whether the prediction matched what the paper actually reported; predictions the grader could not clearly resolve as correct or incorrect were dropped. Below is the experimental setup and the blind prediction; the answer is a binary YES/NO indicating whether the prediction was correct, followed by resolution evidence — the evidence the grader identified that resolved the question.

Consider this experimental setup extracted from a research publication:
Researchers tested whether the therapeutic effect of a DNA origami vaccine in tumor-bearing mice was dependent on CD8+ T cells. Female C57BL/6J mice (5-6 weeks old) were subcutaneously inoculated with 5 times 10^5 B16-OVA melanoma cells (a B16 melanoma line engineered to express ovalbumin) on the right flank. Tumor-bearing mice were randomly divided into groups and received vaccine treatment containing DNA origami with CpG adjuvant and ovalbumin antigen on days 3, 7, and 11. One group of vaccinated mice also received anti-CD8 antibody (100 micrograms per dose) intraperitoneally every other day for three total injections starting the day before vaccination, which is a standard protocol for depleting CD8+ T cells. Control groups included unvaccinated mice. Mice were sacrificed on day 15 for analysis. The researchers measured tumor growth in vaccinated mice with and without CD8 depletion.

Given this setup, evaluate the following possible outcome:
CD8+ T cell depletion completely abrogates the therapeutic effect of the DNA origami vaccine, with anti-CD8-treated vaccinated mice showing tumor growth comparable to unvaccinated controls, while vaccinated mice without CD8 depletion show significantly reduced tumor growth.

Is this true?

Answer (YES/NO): YES